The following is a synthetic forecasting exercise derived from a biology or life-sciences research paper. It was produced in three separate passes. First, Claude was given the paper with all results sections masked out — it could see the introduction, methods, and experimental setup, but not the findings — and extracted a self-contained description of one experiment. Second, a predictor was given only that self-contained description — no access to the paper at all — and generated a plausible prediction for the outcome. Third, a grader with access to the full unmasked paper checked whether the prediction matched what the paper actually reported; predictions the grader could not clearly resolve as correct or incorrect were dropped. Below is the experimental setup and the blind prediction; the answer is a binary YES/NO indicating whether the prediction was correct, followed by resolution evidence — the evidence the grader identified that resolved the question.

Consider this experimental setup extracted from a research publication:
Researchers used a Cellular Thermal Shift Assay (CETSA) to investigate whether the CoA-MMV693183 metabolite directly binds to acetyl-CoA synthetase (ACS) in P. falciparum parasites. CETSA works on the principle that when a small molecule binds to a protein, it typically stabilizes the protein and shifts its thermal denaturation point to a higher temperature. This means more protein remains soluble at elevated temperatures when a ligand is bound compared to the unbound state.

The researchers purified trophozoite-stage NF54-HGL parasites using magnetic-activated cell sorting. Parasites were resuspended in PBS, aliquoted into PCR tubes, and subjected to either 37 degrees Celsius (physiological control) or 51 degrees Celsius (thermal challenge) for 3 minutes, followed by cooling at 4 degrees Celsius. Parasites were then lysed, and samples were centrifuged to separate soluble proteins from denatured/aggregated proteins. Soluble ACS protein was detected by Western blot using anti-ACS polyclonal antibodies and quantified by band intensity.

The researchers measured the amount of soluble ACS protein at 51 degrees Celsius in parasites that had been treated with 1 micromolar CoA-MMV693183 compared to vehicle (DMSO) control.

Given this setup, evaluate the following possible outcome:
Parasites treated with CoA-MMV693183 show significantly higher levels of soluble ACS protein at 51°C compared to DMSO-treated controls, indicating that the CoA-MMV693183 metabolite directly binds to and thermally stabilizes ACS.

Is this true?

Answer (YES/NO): YES